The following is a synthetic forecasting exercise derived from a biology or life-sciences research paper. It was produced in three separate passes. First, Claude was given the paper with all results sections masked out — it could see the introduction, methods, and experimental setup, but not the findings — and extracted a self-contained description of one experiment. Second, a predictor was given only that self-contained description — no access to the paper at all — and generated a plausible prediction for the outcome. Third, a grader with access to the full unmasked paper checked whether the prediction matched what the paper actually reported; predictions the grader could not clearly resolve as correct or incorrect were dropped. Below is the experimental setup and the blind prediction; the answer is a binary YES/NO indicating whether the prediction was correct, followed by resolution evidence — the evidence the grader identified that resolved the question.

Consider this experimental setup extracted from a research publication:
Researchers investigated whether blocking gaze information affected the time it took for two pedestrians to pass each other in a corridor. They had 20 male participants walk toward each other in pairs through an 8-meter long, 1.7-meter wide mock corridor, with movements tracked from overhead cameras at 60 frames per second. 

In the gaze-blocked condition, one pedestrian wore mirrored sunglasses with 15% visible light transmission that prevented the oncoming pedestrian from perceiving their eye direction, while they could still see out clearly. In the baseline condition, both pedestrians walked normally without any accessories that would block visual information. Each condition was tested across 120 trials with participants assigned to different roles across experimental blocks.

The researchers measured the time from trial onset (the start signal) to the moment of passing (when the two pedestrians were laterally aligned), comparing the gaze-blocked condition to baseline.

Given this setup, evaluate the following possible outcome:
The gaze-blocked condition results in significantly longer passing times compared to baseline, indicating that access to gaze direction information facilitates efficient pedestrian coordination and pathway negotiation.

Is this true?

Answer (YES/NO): NO